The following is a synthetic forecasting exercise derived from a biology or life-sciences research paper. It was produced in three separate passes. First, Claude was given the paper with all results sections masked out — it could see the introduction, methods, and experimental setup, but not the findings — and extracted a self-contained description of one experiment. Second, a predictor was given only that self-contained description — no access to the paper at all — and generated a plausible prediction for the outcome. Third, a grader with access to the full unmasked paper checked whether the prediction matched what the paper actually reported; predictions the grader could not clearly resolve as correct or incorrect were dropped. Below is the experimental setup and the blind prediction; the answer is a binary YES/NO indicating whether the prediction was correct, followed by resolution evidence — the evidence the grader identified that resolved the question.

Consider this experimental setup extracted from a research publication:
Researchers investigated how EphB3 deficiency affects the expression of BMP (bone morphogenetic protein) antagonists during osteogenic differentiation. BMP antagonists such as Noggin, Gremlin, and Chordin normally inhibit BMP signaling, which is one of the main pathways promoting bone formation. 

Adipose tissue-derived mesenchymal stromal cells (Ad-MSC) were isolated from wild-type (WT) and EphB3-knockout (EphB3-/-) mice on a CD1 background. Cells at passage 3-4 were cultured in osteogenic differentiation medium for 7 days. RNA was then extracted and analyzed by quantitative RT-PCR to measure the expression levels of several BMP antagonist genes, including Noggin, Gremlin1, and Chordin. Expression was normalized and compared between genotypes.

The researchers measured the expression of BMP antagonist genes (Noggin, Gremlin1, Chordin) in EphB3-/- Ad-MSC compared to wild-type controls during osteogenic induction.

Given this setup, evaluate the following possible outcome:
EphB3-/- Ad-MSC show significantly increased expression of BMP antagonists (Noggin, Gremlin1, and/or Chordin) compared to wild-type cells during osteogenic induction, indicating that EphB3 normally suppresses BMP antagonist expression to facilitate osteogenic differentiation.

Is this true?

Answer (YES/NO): NO